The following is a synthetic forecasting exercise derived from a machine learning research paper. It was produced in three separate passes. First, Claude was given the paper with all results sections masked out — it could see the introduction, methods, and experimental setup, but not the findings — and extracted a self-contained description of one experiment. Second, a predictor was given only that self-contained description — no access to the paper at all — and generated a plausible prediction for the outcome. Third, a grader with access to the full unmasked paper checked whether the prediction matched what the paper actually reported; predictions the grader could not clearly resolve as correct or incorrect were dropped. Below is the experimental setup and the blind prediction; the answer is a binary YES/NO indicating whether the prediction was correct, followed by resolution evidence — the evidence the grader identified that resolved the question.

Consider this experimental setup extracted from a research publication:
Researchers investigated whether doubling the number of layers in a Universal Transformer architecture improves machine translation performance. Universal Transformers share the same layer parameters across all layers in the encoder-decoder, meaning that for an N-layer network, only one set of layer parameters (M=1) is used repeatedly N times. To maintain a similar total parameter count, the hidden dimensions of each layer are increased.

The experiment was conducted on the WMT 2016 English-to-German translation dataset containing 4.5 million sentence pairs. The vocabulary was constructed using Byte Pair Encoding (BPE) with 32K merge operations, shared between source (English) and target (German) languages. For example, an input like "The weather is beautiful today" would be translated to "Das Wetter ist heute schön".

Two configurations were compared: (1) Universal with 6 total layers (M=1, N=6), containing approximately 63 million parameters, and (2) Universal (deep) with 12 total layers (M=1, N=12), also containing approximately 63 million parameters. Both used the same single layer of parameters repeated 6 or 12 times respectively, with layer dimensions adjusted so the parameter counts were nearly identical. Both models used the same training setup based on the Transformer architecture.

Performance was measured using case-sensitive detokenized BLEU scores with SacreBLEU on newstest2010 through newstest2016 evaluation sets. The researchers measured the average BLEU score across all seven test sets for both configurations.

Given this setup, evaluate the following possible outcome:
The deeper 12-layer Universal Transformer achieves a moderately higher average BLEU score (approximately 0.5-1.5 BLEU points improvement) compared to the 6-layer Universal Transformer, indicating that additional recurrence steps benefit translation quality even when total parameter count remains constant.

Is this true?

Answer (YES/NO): NO